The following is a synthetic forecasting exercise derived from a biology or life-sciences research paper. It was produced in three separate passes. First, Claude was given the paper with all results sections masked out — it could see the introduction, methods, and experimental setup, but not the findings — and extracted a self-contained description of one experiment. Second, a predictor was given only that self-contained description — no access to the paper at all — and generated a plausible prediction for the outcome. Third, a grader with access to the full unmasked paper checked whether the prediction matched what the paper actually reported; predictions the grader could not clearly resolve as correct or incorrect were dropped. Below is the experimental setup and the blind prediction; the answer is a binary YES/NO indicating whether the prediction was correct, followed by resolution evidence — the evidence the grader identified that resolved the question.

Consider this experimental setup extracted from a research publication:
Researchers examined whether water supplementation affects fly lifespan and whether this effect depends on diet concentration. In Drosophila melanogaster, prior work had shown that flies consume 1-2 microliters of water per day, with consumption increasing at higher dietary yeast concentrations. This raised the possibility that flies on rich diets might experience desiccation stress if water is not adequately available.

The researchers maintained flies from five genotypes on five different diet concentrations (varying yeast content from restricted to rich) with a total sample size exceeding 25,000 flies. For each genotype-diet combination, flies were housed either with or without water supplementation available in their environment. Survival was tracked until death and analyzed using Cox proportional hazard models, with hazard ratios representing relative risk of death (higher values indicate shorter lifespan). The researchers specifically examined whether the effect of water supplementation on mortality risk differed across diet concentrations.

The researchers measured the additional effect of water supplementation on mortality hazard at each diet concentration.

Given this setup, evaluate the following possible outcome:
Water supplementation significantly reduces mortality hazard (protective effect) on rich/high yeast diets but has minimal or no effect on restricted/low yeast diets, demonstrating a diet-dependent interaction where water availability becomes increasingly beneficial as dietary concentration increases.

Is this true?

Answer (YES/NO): YES